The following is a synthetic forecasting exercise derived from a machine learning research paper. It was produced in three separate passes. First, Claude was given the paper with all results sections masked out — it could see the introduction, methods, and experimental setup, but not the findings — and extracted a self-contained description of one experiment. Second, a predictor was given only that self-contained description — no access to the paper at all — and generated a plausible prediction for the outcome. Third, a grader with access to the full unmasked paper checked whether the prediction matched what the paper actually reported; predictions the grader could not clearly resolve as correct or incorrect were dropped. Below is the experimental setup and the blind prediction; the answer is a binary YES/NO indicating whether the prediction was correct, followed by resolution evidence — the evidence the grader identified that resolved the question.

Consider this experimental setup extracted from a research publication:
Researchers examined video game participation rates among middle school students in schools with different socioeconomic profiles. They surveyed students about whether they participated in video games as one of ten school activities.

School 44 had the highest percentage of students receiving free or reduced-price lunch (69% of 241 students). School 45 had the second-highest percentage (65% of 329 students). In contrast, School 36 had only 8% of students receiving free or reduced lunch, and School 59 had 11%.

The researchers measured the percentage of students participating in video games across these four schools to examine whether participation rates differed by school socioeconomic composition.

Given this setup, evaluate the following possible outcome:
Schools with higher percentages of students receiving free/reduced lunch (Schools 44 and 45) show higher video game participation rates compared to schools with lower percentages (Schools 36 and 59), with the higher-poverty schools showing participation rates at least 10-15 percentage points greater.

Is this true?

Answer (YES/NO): NO